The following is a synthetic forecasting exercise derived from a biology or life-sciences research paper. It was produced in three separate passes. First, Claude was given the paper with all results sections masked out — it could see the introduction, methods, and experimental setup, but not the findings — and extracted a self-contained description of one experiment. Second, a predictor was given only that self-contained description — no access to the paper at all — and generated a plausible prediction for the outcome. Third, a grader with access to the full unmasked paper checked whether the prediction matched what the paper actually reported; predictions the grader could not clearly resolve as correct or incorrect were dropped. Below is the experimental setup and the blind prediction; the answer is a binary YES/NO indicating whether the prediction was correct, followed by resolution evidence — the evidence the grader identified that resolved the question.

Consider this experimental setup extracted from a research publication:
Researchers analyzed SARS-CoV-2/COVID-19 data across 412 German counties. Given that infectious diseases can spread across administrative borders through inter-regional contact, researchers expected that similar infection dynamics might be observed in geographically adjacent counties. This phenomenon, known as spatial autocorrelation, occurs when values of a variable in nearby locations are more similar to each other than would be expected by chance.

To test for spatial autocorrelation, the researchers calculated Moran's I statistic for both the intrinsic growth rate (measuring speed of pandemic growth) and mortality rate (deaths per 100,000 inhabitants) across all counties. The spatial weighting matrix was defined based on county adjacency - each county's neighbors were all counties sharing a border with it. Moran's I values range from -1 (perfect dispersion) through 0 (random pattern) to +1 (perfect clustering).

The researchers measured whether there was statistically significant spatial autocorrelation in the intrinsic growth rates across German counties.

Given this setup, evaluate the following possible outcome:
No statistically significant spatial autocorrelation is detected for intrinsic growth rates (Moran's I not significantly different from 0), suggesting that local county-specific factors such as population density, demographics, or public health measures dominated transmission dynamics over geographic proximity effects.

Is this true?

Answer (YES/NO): NO